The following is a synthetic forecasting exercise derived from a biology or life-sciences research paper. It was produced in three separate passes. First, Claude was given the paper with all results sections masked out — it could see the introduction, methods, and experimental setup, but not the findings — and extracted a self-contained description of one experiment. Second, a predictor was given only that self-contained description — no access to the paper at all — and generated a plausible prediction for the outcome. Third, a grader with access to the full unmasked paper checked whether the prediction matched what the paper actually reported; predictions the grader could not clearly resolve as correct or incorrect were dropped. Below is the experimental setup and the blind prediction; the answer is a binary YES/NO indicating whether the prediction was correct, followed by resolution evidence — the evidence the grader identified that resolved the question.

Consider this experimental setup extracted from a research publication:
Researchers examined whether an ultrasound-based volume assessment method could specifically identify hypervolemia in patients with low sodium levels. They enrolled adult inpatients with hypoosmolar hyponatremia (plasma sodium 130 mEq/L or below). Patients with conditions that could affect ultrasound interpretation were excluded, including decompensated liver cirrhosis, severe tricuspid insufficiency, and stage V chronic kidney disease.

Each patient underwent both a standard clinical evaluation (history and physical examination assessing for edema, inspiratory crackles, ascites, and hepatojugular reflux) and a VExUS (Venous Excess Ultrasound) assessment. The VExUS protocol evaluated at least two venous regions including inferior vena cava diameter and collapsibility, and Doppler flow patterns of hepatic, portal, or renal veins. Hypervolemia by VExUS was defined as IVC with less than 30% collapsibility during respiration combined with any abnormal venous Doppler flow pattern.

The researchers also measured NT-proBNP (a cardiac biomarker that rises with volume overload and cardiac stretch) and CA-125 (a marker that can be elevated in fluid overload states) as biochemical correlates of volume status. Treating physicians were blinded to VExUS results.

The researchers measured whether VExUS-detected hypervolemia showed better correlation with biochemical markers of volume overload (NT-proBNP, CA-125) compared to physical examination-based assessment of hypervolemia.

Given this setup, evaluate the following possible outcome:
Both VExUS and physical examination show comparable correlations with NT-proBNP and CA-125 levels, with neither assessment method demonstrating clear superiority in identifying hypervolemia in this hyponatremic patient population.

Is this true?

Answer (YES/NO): YES